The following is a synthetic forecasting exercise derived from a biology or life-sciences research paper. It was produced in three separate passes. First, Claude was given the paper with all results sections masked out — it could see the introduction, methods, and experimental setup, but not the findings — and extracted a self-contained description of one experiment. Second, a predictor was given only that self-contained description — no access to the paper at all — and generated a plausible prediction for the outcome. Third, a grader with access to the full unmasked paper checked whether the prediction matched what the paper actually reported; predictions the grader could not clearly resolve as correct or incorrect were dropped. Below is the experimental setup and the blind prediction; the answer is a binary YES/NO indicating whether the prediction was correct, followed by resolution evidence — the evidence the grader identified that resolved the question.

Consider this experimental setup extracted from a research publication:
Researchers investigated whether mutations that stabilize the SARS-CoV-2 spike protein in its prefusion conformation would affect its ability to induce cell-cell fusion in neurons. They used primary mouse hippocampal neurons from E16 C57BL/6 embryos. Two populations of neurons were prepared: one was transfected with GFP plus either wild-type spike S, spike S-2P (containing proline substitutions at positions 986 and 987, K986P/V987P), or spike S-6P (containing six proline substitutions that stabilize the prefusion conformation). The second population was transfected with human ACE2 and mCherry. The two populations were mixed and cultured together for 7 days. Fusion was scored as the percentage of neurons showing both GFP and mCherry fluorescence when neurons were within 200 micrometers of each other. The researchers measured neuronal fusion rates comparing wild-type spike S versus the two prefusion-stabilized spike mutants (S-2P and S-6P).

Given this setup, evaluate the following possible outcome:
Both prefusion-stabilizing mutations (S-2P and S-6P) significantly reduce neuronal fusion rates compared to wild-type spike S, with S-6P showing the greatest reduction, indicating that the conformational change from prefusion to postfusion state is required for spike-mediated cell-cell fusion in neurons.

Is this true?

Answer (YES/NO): NO